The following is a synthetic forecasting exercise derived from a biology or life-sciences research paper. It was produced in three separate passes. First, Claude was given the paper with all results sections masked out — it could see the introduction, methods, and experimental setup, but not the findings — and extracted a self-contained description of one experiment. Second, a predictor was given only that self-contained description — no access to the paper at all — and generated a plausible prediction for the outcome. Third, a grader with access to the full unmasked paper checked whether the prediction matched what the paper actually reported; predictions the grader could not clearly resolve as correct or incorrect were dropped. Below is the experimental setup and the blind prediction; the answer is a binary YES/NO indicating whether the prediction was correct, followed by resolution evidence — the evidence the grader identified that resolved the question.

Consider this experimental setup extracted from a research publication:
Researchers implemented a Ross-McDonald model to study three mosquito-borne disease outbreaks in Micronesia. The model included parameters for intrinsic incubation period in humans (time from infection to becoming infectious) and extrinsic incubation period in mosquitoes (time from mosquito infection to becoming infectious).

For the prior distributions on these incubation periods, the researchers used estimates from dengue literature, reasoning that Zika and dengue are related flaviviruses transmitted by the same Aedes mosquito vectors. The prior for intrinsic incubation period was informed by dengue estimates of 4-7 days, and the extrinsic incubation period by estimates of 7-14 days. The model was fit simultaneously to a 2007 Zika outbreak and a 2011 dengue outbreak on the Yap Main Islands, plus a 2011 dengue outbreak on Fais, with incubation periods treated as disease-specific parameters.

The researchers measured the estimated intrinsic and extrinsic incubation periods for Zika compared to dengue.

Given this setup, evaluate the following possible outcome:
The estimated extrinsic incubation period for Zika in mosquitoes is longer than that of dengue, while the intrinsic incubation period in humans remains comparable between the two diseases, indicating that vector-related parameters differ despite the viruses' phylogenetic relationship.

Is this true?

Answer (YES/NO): NO